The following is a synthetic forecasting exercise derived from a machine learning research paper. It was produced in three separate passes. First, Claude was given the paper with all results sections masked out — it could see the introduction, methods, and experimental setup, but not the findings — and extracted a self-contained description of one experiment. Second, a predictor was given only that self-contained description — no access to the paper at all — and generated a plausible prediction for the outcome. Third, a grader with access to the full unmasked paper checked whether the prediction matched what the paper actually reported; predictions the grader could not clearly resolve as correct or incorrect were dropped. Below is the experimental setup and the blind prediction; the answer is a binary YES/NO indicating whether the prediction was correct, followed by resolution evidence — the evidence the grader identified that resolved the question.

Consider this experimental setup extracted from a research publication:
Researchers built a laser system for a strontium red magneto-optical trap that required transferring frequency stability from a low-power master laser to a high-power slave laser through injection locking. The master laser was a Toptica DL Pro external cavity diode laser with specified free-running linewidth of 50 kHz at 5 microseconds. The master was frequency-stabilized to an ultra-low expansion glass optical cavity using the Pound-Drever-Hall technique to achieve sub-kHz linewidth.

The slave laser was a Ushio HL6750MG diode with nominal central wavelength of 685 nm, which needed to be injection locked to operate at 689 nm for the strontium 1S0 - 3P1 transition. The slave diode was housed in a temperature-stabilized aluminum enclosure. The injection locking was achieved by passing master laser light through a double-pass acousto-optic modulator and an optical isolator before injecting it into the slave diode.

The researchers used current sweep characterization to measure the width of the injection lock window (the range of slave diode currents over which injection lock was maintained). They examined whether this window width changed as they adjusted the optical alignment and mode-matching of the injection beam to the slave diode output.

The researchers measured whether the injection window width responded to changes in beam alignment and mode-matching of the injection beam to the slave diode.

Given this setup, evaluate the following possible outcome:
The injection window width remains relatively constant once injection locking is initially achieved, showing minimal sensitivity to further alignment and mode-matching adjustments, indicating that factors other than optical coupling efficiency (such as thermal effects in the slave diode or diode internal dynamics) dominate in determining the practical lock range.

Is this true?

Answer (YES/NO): NO